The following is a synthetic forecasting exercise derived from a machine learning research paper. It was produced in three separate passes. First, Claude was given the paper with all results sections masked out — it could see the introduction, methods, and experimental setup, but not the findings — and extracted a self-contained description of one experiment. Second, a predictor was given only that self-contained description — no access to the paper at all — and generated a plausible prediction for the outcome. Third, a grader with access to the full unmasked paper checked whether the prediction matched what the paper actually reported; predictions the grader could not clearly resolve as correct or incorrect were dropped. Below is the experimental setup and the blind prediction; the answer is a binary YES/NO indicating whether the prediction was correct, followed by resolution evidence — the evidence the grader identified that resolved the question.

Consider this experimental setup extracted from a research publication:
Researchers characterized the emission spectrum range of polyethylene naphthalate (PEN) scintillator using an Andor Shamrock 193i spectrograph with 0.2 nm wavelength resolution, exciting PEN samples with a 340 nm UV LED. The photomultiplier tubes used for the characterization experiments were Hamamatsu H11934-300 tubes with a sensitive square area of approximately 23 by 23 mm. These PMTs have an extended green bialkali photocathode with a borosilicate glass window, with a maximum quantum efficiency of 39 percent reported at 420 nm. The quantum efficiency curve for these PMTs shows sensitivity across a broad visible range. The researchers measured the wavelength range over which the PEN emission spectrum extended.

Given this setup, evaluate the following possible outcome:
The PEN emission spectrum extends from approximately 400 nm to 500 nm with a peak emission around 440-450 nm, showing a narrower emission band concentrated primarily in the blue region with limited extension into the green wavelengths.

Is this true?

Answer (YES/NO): NO